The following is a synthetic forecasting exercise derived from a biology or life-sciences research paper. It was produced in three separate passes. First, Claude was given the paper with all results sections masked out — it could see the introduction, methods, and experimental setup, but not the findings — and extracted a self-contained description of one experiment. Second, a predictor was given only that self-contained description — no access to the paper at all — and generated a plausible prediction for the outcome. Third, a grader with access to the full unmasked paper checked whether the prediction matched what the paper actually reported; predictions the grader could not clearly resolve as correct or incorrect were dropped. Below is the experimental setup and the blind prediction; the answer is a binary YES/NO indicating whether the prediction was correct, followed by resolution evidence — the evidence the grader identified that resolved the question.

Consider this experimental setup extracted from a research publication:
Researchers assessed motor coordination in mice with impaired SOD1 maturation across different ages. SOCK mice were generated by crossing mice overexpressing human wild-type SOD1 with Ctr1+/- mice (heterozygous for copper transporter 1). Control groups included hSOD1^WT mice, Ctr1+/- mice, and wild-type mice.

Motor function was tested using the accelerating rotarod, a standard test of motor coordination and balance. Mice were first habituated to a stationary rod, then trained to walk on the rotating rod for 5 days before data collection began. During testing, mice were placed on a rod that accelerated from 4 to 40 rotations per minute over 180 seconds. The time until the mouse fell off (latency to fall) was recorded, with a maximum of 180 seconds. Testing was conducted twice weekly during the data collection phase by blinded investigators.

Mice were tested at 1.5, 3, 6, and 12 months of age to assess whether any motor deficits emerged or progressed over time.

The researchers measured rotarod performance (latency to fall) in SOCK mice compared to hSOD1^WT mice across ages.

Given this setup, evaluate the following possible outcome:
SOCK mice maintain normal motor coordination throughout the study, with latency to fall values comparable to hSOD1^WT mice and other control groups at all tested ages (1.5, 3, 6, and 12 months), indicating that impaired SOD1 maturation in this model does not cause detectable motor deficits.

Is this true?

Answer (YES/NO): NO